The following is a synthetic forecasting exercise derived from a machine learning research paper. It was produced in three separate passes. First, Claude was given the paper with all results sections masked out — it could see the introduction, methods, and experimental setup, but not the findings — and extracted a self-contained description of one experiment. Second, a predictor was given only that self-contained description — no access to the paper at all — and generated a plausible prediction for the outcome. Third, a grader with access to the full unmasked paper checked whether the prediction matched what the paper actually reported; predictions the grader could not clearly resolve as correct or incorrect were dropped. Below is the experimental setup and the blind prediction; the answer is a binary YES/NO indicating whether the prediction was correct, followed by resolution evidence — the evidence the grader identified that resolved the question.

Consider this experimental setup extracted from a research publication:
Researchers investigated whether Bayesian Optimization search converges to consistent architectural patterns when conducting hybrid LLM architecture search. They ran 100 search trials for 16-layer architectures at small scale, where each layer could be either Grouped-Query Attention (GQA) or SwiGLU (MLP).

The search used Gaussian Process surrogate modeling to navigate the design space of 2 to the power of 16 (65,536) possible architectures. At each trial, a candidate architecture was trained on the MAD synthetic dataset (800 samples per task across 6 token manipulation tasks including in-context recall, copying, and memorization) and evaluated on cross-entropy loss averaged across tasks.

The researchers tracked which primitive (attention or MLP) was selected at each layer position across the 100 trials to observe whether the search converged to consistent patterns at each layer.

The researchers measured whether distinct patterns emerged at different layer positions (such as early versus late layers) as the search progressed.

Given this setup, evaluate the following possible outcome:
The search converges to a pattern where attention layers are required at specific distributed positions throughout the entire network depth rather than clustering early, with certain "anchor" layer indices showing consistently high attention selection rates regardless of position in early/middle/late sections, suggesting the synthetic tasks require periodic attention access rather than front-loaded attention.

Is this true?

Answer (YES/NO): NO